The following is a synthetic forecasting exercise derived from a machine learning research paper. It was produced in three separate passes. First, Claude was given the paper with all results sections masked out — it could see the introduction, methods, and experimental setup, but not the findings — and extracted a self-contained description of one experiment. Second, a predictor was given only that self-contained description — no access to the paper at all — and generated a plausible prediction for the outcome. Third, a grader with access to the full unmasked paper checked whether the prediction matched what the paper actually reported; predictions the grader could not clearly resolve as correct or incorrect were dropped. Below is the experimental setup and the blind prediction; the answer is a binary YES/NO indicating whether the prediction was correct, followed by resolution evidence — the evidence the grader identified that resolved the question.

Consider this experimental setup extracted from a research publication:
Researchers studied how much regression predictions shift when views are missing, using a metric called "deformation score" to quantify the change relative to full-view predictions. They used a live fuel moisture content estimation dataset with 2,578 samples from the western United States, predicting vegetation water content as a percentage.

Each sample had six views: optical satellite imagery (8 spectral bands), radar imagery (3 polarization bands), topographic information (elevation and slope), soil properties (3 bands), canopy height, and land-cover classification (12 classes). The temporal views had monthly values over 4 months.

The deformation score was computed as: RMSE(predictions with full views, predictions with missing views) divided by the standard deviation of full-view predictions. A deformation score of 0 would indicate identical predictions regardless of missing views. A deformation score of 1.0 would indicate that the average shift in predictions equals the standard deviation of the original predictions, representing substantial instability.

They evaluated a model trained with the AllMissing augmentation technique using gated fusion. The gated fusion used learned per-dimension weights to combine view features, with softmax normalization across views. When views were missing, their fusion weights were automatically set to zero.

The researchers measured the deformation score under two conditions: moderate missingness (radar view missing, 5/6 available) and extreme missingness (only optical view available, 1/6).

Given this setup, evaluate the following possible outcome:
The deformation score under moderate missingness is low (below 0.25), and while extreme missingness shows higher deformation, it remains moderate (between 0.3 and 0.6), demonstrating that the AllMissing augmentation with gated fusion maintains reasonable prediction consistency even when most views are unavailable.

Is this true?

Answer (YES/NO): NO